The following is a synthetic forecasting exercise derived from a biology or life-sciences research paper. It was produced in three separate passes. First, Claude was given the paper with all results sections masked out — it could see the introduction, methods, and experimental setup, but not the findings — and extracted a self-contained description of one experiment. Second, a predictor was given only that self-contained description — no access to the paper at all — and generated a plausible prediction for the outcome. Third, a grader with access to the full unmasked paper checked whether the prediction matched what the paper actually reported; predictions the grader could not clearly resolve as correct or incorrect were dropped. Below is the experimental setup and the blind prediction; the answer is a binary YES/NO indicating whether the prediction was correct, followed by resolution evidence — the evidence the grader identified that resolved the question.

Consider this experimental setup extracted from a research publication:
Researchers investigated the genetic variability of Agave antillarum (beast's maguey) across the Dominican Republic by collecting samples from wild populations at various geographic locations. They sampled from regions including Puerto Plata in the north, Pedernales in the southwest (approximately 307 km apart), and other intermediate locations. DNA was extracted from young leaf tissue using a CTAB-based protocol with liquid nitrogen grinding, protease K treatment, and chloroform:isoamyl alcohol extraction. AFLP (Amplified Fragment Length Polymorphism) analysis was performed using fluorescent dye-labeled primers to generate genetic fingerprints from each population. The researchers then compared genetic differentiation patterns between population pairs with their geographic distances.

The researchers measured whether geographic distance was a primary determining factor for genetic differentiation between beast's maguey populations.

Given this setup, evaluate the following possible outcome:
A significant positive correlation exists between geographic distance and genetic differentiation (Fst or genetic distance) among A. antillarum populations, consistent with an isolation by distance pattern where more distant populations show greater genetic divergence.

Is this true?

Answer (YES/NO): NO